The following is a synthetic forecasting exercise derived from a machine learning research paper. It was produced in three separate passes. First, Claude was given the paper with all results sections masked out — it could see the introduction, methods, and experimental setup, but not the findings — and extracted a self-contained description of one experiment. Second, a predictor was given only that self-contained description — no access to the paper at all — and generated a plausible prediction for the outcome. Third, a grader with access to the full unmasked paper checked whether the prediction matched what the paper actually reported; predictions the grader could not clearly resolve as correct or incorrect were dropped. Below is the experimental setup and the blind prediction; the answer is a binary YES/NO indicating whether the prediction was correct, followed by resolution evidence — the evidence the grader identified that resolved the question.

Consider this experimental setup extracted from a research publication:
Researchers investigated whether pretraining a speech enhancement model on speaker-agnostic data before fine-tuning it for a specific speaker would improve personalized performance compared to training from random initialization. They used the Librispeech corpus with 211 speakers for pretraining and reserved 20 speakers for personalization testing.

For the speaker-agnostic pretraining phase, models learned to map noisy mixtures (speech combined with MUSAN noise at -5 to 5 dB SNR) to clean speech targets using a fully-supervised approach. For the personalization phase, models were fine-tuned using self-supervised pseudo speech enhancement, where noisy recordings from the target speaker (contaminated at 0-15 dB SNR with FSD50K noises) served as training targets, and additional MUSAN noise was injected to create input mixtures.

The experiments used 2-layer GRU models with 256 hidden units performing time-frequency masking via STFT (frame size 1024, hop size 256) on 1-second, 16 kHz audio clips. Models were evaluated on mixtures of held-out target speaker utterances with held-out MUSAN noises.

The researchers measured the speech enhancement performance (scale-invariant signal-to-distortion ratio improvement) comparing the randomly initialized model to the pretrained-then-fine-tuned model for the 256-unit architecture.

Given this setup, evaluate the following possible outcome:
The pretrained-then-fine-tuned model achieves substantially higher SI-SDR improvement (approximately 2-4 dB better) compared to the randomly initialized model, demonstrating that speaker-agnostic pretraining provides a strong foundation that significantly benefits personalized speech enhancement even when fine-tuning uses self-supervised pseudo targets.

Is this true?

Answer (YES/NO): NO